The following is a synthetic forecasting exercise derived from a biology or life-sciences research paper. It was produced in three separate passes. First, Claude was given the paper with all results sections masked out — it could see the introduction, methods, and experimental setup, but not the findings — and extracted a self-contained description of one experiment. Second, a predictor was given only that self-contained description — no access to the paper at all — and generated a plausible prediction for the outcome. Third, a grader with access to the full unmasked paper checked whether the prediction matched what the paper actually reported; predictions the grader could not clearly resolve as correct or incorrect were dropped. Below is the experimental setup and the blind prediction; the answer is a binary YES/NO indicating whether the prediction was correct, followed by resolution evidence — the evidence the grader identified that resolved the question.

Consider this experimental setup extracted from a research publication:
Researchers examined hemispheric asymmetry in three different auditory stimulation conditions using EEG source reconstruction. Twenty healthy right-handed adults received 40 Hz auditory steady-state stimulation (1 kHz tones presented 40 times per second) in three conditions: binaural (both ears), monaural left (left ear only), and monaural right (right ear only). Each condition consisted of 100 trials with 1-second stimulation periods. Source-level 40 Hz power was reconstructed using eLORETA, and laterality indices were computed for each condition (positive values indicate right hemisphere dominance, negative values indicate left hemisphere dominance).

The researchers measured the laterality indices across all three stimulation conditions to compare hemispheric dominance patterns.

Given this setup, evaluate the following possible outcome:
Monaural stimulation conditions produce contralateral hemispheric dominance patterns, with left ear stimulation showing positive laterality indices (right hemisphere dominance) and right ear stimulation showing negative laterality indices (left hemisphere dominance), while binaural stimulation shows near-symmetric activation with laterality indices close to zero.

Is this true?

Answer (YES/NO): NO